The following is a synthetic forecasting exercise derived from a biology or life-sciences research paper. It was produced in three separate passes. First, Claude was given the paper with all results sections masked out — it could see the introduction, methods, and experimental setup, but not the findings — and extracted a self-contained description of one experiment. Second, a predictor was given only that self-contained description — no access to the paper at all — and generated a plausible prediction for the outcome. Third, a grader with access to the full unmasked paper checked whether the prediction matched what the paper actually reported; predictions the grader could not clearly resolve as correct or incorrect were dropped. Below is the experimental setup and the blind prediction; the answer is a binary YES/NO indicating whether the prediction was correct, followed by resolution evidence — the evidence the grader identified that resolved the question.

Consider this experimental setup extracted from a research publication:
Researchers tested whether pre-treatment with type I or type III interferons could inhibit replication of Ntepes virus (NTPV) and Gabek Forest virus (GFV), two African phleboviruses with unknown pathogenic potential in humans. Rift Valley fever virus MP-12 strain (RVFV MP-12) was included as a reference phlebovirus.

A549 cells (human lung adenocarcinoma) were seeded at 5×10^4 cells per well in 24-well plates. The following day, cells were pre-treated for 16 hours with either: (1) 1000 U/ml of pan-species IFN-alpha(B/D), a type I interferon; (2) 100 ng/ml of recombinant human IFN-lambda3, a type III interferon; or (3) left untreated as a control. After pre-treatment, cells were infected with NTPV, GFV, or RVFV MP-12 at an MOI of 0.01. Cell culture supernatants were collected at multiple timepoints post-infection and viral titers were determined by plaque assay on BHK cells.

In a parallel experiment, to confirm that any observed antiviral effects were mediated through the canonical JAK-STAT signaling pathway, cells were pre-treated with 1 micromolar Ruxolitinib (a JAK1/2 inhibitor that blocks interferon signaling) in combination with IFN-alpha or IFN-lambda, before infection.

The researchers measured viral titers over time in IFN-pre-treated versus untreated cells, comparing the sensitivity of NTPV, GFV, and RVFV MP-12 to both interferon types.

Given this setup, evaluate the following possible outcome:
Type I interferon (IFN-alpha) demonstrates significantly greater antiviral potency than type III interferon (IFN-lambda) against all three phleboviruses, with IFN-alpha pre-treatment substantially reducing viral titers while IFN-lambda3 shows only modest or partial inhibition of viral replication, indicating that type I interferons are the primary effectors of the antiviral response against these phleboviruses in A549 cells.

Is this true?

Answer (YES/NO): NO